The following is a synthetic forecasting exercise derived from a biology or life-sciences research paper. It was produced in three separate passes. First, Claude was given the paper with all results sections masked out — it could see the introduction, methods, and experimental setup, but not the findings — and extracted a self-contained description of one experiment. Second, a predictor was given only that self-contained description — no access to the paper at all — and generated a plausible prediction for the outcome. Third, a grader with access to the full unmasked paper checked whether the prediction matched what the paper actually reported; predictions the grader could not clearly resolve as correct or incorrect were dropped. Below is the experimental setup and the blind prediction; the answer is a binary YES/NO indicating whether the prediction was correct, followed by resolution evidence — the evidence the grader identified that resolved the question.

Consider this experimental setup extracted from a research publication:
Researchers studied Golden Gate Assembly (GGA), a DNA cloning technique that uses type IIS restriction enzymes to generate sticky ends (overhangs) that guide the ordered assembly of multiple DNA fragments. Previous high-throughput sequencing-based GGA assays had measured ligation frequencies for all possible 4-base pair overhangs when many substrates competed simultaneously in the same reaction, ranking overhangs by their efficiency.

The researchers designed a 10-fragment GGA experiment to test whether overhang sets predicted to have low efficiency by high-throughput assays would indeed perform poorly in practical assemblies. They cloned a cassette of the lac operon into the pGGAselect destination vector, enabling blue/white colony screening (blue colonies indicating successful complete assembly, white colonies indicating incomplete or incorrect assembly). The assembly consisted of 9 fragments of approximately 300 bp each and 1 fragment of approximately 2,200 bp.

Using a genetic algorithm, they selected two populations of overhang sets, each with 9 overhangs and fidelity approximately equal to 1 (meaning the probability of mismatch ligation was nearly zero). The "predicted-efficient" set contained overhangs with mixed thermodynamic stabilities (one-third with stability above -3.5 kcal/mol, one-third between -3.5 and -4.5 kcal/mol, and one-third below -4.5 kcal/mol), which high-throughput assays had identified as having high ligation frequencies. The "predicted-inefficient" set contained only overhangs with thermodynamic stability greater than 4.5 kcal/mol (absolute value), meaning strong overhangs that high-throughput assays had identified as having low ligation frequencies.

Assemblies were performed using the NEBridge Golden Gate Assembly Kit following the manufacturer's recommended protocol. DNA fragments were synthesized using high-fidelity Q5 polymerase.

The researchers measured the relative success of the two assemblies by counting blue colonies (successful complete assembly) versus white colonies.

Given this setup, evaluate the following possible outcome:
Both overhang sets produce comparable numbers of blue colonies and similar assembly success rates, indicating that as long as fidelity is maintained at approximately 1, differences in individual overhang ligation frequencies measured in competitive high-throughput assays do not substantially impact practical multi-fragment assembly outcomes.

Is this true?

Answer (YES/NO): NO